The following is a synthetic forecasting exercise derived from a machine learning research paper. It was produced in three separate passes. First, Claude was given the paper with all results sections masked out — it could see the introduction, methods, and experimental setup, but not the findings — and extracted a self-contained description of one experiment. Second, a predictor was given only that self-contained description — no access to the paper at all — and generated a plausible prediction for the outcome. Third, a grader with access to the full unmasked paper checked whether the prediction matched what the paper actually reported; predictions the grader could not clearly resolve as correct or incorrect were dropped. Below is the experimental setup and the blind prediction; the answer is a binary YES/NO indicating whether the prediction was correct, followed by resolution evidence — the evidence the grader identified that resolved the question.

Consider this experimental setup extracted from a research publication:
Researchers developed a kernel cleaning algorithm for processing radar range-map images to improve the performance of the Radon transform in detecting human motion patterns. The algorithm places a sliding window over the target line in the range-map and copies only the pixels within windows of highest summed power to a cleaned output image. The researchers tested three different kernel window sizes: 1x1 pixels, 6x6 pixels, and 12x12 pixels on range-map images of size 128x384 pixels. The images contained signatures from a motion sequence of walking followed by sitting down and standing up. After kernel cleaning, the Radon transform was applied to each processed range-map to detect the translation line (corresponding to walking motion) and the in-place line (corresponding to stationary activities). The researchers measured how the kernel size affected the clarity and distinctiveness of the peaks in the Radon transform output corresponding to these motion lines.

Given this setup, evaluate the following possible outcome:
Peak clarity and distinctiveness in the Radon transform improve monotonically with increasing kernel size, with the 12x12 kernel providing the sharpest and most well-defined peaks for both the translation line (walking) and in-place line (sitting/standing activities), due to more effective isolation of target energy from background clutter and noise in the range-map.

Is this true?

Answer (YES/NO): NO